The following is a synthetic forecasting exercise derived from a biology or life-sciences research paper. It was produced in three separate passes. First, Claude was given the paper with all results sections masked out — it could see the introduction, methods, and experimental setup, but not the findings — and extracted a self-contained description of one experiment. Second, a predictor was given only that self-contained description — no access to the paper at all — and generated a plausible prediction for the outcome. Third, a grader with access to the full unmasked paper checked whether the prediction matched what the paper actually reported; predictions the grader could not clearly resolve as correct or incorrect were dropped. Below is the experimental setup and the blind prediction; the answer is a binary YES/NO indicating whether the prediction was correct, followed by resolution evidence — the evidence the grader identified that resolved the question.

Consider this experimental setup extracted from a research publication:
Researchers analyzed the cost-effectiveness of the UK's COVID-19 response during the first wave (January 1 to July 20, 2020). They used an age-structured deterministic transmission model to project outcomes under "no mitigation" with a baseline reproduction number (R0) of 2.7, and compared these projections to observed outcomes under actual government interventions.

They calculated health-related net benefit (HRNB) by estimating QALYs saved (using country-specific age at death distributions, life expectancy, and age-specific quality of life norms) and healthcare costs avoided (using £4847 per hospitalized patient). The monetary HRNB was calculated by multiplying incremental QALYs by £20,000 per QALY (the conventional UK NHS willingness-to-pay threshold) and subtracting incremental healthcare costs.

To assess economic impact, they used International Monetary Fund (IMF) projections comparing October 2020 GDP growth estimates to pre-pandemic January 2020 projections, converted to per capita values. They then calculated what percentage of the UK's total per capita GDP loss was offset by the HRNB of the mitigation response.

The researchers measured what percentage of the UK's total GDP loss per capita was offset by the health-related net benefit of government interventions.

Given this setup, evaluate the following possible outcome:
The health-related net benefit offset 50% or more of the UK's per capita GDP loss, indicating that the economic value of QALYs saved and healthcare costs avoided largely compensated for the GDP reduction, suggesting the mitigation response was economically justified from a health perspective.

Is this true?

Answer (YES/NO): NO